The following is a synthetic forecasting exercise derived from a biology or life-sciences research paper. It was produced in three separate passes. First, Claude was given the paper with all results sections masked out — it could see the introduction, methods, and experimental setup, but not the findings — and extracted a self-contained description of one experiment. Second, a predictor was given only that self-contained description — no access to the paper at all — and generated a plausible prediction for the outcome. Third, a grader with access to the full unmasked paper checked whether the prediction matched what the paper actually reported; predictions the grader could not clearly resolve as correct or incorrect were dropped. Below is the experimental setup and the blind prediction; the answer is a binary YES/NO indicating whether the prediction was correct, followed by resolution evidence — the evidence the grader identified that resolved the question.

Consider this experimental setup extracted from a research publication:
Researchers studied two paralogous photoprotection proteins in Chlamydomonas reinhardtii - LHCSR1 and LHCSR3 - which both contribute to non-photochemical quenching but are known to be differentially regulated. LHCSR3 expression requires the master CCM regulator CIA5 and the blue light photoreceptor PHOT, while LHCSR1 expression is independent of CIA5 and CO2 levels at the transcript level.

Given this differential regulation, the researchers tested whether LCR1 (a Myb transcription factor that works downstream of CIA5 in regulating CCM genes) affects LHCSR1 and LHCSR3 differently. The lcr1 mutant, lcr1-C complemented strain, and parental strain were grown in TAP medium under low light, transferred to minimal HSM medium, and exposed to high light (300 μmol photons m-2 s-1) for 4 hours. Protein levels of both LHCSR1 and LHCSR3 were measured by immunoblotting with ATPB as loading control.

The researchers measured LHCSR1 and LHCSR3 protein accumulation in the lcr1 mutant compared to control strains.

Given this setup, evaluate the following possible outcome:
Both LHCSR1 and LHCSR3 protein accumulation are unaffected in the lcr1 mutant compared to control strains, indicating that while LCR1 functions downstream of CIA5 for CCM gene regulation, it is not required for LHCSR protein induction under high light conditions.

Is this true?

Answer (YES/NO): NO